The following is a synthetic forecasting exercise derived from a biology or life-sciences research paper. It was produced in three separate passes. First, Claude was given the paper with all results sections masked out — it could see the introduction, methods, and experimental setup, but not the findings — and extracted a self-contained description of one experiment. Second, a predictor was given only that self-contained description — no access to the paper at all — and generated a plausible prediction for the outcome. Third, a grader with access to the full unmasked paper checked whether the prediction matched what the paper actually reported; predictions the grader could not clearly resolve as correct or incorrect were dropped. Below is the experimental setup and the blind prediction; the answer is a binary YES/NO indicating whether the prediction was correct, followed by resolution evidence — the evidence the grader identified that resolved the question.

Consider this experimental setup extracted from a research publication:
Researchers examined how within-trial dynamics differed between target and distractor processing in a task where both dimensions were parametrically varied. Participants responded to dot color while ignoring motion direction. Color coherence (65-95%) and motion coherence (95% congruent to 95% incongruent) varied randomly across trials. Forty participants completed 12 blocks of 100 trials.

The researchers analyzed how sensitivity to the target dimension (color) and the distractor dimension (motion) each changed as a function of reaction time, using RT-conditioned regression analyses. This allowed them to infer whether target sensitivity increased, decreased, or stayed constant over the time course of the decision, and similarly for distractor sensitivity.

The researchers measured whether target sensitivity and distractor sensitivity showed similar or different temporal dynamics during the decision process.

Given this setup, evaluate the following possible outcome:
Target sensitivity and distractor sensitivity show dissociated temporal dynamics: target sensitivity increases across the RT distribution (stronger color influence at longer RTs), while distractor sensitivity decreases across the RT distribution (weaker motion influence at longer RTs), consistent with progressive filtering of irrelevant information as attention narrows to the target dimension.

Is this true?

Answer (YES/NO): YES